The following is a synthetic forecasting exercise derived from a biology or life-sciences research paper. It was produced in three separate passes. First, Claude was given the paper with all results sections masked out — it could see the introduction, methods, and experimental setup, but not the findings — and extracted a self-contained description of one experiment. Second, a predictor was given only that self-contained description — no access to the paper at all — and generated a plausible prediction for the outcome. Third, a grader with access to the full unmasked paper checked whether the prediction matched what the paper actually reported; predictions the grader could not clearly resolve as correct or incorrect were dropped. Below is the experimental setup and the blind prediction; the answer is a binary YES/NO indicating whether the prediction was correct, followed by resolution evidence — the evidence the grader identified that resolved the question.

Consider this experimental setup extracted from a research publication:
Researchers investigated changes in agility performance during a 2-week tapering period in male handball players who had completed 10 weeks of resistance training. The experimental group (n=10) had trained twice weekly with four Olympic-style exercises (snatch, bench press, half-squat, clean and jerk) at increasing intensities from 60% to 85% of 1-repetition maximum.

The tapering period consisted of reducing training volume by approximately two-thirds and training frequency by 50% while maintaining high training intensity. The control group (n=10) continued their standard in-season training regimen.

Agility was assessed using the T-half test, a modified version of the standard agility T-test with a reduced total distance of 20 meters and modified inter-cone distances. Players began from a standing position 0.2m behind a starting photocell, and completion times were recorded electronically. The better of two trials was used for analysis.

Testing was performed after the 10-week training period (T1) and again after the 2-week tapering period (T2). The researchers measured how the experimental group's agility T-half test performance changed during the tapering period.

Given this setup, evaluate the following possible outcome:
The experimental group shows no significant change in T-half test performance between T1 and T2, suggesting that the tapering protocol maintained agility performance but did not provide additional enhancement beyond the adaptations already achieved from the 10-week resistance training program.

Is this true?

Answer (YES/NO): NO